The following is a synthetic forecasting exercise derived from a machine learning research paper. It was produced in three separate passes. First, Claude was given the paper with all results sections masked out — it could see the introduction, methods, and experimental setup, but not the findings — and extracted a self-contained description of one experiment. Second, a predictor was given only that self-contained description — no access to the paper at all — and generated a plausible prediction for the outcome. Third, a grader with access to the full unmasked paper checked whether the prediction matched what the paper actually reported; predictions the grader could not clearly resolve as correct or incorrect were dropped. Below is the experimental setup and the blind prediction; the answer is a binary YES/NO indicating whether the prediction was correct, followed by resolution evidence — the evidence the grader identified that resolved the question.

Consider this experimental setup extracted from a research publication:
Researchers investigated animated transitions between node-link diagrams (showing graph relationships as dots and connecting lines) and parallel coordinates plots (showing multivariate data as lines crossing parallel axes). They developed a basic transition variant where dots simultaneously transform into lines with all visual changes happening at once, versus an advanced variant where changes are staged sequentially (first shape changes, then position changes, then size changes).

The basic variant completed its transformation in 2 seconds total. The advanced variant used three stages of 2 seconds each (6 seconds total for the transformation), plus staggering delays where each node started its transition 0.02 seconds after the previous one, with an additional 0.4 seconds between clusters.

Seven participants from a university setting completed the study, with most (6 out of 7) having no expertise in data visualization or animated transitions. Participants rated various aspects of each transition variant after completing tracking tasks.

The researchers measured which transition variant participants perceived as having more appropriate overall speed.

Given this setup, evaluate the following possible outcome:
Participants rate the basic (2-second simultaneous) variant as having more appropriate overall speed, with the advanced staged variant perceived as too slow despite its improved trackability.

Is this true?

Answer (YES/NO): YES